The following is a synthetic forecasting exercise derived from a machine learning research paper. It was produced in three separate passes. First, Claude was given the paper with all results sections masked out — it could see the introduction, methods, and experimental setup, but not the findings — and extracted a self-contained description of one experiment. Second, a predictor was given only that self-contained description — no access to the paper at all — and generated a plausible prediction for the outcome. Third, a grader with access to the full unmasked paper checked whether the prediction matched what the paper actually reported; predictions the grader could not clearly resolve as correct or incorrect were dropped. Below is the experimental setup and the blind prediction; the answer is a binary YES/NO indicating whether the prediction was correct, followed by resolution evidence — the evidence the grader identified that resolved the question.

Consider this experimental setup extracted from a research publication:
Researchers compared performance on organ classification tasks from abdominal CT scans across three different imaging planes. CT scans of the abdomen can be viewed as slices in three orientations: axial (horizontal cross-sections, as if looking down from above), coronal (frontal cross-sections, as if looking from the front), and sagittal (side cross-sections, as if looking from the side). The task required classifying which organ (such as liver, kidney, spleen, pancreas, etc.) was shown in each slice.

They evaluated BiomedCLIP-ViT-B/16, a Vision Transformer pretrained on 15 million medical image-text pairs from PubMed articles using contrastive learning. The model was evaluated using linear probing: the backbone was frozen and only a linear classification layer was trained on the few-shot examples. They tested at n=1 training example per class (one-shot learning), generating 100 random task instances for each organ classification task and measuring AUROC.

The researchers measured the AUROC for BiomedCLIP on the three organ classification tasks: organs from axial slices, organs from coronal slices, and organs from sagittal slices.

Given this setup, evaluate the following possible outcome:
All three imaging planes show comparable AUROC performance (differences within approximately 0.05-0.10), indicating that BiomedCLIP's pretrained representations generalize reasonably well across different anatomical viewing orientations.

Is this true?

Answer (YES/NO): NO